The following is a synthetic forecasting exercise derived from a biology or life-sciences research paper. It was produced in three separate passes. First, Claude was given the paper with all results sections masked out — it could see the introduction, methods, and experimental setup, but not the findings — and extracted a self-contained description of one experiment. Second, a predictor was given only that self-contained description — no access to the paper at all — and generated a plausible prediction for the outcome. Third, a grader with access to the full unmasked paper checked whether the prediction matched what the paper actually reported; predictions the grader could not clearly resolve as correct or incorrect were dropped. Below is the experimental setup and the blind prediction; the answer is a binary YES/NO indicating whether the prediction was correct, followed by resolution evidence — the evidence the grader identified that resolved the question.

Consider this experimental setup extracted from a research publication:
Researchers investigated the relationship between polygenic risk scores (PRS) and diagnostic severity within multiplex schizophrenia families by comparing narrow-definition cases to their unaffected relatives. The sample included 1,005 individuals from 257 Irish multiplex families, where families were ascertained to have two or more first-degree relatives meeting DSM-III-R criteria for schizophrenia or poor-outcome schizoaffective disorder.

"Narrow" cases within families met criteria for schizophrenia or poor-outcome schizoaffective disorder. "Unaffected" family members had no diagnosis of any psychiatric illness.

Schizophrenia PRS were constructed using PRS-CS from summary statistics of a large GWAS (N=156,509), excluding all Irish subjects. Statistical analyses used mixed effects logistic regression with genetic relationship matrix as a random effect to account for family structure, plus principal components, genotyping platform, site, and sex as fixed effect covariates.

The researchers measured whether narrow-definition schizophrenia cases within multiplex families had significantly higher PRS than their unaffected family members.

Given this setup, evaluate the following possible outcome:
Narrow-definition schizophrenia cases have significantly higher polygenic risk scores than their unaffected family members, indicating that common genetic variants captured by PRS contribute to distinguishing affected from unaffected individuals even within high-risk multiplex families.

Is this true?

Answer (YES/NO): YES